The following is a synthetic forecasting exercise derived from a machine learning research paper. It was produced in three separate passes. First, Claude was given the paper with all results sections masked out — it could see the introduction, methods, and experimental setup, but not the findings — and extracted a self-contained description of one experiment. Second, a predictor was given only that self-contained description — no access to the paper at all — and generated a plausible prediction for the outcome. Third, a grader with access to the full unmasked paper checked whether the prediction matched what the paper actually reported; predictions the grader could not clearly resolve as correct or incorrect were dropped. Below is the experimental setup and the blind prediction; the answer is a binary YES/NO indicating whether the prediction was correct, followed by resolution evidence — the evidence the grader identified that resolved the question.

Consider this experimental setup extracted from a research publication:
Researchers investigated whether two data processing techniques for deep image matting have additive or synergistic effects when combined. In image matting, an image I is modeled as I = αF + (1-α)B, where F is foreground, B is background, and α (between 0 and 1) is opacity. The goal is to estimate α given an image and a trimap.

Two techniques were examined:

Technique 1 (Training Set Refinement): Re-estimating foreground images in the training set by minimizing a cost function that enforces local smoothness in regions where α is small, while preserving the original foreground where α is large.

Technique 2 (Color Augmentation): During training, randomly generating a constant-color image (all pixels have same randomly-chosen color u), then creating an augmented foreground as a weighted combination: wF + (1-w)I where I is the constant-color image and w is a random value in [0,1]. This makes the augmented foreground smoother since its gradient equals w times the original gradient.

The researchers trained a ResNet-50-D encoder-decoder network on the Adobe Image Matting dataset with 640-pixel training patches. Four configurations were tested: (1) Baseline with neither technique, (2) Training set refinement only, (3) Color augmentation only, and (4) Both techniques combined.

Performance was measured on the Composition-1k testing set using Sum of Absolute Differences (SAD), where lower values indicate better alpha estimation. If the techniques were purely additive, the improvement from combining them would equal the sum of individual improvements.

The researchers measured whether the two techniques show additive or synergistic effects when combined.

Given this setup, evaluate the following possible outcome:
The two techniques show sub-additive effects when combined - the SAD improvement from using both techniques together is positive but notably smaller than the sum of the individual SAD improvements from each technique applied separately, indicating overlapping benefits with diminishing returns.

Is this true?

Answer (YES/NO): NO